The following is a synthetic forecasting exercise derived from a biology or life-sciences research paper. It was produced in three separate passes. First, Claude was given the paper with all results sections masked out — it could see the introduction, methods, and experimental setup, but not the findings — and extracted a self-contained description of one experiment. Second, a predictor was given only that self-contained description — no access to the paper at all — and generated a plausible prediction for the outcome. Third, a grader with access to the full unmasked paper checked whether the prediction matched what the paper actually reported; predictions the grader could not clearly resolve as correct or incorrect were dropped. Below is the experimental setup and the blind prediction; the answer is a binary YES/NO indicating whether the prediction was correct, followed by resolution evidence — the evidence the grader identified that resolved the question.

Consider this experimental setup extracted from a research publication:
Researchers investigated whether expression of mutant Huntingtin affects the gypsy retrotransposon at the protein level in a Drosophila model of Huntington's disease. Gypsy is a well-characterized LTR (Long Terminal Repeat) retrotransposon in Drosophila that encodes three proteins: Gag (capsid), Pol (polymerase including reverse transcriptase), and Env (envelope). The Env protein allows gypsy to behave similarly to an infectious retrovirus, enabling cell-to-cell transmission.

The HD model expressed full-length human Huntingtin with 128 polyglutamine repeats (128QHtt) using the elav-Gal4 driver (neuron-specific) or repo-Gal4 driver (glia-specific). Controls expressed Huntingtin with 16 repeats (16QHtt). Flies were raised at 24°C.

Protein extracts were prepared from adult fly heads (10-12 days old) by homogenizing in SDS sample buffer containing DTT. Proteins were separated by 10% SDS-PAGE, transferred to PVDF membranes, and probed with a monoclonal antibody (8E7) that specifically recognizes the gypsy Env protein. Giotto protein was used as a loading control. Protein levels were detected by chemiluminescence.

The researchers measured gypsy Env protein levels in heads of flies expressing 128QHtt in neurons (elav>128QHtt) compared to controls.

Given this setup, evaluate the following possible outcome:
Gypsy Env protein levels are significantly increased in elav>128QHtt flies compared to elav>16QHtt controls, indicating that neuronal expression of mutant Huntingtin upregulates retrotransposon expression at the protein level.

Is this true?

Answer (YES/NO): YES